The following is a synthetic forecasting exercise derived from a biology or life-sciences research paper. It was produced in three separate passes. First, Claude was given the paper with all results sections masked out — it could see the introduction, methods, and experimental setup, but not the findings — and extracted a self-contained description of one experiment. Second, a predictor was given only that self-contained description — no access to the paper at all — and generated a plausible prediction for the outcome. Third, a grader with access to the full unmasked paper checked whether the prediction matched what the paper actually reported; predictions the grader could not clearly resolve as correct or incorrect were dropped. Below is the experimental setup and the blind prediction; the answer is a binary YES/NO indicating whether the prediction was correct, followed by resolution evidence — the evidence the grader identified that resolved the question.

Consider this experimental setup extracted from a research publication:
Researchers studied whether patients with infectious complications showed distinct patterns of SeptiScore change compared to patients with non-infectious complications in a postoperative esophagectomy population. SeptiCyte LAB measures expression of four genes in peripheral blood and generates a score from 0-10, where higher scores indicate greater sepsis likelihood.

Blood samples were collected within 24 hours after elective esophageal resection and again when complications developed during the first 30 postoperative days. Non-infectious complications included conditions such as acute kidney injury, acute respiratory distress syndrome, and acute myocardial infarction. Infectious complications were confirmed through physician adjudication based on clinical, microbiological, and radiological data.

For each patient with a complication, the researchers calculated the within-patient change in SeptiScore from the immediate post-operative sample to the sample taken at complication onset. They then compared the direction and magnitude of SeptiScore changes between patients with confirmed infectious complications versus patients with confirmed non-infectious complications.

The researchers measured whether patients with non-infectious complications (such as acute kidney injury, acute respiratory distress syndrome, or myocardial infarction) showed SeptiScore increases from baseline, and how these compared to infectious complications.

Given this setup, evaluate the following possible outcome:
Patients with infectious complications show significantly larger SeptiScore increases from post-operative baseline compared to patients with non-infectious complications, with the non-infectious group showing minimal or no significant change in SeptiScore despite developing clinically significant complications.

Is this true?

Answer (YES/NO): NO